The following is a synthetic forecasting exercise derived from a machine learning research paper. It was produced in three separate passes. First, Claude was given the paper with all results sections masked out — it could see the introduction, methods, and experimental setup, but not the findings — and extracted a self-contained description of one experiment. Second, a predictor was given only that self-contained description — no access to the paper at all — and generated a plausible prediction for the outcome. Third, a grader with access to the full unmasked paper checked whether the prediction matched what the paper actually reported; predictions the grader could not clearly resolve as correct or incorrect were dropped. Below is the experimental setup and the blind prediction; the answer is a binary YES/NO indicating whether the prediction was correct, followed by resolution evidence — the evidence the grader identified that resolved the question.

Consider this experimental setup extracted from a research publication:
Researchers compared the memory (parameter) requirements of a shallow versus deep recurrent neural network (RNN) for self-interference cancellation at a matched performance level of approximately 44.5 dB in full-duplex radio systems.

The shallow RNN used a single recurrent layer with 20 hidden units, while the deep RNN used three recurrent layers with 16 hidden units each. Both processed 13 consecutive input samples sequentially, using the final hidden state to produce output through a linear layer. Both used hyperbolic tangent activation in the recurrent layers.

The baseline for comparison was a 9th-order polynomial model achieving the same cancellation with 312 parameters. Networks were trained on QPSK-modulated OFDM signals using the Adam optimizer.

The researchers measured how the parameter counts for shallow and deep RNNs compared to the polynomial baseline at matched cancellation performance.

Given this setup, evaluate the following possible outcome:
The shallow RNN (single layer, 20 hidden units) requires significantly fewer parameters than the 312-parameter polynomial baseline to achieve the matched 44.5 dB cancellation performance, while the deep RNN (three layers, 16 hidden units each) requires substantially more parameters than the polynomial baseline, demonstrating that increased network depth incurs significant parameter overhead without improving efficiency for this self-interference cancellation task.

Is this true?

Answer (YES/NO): NO